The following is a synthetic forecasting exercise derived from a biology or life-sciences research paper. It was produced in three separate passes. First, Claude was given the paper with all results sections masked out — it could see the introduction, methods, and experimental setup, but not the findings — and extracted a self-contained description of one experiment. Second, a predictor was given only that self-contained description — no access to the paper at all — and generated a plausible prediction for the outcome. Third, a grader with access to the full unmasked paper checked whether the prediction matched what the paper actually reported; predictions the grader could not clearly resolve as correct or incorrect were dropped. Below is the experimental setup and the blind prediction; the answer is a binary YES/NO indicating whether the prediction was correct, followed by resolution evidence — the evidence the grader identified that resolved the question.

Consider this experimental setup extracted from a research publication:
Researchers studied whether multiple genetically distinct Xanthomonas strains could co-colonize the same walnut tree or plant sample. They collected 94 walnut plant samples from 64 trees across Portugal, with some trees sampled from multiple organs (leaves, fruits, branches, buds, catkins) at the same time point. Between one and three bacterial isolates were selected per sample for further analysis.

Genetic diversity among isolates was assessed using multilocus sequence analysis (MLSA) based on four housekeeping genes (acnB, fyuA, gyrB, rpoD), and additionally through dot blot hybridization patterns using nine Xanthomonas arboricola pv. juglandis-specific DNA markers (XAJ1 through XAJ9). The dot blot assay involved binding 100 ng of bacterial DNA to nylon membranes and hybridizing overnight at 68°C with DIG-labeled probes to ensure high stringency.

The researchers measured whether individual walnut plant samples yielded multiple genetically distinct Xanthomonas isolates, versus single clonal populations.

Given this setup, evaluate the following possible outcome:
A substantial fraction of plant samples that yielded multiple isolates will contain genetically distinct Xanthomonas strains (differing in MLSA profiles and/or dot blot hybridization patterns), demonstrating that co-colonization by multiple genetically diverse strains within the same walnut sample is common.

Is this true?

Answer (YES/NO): YES